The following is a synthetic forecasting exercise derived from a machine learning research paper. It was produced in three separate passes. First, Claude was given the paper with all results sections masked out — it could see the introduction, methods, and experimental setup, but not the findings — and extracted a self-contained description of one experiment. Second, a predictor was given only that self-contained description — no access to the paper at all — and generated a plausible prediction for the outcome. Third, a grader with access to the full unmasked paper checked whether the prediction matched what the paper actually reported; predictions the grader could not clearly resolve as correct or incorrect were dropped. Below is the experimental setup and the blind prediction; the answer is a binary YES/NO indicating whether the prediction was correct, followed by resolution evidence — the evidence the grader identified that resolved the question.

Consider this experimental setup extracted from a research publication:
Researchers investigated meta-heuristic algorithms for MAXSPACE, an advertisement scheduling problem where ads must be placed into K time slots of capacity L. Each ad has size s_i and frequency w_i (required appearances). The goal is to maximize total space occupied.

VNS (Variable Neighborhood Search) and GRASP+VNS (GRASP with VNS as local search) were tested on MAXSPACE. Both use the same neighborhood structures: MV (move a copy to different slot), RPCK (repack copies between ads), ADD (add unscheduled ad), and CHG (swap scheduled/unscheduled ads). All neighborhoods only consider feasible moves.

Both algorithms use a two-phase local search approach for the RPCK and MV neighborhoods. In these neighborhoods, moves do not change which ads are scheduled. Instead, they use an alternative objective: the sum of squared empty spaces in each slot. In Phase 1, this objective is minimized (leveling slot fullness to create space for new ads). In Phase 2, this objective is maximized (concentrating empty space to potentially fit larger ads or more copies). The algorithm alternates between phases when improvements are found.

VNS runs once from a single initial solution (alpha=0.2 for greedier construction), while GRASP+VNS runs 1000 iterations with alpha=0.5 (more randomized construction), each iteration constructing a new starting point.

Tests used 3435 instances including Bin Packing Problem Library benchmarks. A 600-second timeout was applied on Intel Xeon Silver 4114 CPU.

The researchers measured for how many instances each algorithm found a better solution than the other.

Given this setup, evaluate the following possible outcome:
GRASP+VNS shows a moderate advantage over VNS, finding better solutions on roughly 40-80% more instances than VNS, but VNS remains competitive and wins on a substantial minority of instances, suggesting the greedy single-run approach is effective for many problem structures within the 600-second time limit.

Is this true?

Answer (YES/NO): NO